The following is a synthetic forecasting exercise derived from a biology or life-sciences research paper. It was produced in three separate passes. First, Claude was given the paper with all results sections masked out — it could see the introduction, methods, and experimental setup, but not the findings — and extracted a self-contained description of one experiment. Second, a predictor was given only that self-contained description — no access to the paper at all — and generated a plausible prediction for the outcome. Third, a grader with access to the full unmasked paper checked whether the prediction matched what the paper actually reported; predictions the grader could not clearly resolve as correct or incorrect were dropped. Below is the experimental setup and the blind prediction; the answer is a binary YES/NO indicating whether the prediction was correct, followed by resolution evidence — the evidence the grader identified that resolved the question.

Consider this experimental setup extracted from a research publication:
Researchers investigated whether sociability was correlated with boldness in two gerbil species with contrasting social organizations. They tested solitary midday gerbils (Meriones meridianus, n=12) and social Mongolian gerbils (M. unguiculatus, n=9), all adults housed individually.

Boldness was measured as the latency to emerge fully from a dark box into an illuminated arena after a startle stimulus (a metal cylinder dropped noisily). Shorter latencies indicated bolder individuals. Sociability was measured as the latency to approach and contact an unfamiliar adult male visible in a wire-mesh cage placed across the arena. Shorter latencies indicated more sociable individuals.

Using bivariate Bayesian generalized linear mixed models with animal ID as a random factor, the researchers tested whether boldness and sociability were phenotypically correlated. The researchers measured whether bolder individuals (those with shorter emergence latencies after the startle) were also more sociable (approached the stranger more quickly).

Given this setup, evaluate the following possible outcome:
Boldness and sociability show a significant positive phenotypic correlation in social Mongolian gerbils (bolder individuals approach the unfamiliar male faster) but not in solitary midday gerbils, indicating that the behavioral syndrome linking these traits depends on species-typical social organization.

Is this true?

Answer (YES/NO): YES